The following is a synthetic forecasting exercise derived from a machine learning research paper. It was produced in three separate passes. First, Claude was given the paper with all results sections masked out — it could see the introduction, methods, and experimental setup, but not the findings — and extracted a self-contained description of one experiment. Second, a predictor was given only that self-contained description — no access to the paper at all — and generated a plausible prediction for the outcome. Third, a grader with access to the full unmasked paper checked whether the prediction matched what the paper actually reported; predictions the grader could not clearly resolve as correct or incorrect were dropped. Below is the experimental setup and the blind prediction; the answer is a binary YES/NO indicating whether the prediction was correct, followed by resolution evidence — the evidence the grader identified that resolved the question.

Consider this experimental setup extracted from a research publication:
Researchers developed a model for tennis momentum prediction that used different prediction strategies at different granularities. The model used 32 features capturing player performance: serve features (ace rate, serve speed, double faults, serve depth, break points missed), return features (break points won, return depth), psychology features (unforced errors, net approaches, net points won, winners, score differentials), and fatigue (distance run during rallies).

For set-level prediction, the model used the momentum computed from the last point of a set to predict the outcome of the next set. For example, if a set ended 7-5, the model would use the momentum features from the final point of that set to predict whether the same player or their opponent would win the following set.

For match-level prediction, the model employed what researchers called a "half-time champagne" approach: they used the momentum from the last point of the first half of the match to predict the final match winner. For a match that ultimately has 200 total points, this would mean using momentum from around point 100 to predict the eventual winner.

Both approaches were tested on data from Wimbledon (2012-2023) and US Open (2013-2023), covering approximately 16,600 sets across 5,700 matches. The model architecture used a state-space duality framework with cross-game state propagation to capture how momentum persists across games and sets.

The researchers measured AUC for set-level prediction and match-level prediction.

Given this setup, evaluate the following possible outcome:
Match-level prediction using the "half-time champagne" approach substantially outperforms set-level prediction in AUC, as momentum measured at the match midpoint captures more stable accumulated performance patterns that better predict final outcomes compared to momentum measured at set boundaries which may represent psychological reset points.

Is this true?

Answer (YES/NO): YES